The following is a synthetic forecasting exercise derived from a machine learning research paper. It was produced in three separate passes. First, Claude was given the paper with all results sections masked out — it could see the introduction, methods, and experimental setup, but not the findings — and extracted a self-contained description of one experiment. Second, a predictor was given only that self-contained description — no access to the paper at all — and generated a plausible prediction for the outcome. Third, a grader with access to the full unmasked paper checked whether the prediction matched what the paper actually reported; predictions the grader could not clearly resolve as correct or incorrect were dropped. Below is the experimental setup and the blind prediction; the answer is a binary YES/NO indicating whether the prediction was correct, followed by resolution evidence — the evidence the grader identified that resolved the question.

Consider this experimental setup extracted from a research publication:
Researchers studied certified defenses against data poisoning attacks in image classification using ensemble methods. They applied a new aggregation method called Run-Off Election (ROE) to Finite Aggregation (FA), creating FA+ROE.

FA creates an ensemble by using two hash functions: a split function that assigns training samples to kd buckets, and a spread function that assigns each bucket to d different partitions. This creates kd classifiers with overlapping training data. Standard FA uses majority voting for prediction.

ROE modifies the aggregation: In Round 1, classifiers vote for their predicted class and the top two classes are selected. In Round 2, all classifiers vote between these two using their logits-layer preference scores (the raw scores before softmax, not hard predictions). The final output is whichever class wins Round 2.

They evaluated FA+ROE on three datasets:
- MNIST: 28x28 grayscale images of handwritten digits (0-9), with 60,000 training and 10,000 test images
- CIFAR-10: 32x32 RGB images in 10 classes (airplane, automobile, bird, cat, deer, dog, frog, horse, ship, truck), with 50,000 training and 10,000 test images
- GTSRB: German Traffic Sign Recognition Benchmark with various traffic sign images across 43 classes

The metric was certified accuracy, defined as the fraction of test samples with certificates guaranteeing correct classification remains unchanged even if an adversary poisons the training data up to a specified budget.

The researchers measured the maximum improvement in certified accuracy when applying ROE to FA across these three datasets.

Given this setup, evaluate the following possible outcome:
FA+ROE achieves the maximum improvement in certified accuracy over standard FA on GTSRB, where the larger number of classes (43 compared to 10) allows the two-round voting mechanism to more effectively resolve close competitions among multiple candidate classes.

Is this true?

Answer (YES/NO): NO